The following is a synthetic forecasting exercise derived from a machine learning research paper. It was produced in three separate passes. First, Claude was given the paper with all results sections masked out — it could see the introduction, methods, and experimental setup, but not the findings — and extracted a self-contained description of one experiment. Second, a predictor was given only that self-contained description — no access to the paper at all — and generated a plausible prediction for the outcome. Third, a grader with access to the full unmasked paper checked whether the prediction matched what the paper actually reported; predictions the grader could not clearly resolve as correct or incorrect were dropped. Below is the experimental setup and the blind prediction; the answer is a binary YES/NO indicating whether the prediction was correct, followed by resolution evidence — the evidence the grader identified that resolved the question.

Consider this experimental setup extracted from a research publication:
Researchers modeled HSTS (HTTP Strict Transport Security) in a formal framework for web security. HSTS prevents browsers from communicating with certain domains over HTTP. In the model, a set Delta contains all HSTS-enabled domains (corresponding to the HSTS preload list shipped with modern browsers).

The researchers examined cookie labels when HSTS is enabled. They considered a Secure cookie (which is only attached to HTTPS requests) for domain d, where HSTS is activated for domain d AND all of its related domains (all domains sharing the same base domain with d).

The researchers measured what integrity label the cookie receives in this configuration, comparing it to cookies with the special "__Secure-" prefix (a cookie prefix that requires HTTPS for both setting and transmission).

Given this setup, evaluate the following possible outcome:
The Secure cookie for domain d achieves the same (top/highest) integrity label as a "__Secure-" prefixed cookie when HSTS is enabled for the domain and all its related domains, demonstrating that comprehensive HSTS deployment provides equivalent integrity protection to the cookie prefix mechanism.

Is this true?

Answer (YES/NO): YES